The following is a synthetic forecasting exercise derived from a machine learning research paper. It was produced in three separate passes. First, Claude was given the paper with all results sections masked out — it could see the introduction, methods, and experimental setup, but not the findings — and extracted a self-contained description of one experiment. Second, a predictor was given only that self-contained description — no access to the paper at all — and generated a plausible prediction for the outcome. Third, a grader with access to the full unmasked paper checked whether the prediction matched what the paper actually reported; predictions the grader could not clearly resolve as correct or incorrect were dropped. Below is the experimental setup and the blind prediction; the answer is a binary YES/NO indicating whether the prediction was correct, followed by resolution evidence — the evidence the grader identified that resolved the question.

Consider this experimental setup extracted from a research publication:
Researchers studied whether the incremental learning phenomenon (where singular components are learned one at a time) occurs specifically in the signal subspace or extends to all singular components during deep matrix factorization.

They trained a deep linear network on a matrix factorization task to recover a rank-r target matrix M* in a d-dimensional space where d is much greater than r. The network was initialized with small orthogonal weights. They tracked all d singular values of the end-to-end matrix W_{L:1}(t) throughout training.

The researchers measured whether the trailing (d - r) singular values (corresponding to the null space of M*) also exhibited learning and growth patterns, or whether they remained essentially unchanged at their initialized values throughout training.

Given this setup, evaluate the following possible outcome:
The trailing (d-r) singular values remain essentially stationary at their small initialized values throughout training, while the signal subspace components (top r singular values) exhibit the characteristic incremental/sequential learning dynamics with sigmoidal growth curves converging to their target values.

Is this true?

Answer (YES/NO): YES